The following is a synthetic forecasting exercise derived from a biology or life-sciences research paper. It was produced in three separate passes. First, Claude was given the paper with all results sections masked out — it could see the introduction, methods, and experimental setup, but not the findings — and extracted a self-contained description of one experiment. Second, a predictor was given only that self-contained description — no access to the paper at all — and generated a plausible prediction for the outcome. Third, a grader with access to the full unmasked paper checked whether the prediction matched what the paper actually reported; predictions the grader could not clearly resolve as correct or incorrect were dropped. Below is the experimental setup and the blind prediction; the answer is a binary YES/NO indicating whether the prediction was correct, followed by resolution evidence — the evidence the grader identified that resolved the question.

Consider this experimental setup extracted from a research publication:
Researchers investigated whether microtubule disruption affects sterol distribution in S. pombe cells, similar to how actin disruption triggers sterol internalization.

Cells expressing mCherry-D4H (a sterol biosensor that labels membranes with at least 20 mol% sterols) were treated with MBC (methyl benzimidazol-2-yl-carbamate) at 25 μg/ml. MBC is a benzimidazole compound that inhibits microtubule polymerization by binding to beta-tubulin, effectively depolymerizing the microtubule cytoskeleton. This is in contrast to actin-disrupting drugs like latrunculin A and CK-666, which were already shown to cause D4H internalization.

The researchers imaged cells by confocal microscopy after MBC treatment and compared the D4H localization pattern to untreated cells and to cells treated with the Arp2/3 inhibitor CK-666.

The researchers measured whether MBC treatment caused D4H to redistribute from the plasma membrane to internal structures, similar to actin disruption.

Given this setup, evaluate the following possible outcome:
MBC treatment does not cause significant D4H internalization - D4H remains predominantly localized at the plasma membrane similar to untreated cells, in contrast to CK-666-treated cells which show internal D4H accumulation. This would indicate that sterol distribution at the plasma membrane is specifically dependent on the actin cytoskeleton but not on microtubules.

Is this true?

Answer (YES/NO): YES